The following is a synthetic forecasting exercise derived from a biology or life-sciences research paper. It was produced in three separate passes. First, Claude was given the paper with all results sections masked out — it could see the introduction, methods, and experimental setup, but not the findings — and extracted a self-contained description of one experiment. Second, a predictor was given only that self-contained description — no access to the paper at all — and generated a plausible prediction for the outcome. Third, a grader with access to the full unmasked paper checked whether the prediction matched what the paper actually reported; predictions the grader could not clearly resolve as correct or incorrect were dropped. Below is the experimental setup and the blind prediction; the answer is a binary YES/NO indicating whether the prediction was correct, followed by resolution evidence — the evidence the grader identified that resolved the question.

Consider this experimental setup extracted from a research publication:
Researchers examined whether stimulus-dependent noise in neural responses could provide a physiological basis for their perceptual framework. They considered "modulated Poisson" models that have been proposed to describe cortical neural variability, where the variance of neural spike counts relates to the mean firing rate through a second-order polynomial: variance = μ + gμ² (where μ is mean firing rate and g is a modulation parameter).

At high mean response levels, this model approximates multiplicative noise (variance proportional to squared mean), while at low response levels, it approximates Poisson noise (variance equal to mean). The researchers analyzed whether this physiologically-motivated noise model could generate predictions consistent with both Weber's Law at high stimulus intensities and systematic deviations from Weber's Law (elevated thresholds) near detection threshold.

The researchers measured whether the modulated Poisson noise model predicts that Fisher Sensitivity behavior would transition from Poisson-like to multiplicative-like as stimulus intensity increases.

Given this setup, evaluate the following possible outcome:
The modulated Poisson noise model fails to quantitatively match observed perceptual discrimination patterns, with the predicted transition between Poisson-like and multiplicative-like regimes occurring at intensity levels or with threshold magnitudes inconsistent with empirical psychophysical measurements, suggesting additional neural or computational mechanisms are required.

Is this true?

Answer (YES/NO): NO